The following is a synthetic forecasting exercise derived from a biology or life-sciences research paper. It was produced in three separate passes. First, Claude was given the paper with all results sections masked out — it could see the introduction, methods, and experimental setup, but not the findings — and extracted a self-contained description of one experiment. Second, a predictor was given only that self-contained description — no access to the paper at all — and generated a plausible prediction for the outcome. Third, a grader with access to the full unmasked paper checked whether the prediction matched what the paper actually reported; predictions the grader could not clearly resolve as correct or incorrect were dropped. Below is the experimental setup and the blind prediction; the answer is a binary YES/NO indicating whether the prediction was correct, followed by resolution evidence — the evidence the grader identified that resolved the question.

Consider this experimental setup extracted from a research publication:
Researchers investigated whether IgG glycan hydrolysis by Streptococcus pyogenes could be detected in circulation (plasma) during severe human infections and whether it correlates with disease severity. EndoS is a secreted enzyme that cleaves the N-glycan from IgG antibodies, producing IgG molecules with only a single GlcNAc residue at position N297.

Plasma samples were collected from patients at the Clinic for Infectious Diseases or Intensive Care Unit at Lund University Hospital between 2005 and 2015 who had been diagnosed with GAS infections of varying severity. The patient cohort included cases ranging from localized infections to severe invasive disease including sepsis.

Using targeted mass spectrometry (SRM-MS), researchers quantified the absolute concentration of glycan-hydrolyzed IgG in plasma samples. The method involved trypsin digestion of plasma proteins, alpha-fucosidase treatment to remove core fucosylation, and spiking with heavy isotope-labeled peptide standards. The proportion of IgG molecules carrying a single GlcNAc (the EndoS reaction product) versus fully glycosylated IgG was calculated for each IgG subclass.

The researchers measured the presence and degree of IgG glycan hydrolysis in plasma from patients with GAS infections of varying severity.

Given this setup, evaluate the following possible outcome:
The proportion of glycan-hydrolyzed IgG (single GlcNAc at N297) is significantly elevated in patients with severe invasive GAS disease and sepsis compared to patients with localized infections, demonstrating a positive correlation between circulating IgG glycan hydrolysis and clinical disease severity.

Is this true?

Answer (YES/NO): NO